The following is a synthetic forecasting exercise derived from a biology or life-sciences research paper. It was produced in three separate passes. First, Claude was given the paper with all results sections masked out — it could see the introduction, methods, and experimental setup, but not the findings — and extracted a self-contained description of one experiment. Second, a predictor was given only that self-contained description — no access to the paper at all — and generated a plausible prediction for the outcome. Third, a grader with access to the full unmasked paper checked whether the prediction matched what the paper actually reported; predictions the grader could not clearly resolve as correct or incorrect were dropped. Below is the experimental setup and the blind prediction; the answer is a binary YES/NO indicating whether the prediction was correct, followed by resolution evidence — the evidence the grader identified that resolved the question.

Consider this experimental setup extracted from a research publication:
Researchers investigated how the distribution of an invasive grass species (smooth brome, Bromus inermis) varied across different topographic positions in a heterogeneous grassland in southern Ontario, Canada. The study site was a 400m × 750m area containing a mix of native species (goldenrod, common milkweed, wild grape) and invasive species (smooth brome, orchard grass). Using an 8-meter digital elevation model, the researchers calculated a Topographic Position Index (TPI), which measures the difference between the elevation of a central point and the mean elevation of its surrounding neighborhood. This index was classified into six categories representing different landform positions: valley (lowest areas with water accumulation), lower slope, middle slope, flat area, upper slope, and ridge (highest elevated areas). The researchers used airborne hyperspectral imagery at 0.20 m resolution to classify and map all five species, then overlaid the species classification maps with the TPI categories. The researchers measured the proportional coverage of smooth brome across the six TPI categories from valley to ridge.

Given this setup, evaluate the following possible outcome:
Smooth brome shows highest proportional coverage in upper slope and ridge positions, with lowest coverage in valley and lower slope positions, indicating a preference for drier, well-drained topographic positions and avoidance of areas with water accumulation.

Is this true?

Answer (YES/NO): YES